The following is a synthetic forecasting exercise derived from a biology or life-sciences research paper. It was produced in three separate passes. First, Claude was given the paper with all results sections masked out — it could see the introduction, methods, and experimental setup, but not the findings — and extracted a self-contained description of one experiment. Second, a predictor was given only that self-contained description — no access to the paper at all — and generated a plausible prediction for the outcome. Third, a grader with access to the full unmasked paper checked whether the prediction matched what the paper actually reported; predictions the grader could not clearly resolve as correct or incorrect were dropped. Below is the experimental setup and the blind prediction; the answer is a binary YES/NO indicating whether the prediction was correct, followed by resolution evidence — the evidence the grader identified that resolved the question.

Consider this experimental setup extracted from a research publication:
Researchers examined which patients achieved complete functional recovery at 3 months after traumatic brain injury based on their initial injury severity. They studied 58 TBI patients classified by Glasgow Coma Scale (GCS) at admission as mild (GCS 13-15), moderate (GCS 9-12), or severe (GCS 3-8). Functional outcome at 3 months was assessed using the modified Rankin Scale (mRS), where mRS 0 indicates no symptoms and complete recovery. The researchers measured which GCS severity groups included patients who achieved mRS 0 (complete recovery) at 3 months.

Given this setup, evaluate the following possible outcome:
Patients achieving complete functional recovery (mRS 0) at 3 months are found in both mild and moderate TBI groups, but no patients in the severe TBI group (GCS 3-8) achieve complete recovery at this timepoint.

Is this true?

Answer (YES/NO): YES